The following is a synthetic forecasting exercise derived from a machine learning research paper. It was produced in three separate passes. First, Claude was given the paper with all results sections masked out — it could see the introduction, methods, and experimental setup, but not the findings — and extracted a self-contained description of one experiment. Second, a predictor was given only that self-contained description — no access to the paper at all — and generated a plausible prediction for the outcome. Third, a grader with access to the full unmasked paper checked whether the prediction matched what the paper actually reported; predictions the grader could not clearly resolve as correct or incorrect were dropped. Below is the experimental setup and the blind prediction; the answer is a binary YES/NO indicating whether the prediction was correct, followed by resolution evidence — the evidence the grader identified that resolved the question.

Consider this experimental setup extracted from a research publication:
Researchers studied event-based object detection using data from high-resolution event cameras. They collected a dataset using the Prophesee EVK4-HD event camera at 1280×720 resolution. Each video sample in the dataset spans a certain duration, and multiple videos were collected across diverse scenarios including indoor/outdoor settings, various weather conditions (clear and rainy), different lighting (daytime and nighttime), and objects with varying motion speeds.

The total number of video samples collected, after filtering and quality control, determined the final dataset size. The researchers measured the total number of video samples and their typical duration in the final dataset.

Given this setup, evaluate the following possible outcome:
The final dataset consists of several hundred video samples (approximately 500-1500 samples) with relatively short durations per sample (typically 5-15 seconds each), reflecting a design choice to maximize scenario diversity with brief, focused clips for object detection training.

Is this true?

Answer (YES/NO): NO